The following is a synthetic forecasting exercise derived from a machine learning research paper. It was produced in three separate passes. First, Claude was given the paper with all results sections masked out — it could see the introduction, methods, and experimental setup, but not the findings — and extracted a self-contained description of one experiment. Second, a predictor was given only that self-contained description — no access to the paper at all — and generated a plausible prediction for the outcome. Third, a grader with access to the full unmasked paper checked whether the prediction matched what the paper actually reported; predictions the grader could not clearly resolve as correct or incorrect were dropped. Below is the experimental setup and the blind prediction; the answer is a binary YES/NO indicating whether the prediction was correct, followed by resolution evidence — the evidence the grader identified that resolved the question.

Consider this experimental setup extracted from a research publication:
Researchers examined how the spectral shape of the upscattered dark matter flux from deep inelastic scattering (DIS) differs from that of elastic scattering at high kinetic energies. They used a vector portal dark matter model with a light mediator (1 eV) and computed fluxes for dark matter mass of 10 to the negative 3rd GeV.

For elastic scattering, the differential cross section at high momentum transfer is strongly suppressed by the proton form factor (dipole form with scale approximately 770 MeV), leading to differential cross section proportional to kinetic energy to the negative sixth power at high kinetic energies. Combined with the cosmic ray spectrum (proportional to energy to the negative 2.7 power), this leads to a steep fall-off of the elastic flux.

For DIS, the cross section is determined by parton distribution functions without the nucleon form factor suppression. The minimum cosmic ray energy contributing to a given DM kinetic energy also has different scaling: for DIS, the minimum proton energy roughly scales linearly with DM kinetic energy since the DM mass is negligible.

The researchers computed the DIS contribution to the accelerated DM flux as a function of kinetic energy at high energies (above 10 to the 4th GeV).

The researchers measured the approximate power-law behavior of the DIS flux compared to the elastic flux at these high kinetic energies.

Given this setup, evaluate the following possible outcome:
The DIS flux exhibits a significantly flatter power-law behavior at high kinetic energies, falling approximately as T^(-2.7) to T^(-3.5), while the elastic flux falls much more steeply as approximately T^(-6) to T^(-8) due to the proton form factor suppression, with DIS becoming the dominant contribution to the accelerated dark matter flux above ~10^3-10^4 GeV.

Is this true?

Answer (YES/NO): NO